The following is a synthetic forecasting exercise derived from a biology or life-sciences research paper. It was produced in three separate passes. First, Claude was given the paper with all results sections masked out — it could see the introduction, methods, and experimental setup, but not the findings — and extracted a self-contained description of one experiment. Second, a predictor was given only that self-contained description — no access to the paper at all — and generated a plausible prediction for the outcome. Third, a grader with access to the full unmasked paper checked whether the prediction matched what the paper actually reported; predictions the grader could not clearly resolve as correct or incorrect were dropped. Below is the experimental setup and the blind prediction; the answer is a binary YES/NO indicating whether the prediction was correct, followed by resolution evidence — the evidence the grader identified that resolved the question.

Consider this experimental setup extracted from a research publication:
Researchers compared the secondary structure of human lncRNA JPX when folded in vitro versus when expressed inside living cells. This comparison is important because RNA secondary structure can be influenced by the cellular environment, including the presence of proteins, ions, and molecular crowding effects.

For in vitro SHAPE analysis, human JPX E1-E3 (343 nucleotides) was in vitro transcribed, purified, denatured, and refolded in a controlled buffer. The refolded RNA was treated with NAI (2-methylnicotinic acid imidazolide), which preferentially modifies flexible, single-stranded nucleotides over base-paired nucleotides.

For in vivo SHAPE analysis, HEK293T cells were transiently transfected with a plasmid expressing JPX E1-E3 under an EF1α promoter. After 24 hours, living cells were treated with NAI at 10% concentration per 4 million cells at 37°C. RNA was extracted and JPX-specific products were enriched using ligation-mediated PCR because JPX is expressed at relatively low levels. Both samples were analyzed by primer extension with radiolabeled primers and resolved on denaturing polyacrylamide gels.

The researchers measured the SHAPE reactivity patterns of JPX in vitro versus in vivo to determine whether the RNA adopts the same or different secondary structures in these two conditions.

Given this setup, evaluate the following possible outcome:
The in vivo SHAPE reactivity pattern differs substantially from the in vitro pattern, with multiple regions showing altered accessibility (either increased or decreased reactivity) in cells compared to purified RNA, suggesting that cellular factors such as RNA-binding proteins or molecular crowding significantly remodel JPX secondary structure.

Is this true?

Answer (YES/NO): NO